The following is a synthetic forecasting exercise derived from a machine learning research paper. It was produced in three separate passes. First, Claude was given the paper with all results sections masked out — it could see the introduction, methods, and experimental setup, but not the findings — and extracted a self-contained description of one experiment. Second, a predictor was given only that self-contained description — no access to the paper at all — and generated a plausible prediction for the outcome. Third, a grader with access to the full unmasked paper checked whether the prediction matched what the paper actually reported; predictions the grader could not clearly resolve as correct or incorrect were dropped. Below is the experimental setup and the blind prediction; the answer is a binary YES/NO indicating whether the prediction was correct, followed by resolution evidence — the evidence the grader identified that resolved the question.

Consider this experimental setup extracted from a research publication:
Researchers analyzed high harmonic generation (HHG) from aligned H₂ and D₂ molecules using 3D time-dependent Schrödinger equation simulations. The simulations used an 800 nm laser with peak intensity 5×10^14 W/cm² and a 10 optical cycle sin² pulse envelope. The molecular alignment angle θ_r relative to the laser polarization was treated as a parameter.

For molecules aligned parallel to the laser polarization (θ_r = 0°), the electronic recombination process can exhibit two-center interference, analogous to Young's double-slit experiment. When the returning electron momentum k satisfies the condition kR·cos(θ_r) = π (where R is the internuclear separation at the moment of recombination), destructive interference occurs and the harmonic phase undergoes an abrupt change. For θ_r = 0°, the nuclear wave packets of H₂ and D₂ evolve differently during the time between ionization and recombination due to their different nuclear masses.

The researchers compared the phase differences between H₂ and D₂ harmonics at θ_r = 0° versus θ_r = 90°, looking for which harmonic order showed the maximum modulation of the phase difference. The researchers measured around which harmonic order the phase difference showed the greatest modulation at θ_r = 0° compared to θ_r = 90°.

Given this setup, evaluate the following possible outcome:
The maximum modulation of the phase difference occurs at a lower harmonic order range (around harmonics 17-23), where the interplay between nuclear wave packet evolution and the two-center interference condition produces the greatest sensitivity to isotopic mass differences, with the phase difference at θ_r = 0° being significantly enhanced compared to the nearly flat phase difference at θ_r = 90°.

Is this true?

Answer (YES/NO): NO